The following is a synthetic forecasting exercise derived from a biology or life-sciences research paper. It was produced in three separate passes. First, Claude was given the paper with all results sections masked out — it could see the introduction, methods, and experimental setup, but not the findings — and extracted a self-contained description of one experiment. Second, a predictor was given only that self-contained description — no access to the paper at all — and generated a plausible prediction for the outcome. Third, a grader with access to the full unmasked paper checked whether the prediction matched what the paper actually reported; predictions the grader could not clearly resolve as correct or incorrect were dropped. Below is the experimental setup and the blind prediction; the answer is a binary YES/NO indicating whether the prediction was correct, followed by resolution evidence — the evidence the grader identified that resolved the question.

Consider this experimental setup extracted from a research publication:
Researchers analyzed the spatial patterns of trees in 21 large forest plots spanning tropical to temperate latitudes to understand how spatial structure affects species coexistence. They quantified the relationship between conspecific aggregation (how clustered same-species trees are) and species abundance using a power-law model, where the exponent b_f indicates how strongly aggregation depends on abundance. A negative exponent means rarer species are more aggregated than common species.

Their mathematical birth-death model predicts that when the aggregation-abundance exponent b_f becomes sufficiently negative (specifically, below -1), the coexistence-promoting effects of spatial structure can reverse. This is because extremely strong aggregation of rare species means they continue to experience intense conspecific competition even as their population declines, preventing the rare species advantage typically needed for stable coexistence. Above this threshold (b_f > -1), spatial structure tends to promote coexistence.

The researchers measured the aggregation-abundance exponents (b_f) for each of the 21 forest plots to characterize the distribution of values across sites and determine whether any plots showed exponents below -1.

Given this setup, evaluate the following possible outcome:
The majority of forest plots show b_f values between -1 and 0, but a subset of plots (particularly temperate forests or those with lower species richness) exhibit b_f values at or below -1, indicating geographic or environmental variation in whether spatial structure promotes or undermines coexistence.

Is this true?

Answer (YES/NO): YES